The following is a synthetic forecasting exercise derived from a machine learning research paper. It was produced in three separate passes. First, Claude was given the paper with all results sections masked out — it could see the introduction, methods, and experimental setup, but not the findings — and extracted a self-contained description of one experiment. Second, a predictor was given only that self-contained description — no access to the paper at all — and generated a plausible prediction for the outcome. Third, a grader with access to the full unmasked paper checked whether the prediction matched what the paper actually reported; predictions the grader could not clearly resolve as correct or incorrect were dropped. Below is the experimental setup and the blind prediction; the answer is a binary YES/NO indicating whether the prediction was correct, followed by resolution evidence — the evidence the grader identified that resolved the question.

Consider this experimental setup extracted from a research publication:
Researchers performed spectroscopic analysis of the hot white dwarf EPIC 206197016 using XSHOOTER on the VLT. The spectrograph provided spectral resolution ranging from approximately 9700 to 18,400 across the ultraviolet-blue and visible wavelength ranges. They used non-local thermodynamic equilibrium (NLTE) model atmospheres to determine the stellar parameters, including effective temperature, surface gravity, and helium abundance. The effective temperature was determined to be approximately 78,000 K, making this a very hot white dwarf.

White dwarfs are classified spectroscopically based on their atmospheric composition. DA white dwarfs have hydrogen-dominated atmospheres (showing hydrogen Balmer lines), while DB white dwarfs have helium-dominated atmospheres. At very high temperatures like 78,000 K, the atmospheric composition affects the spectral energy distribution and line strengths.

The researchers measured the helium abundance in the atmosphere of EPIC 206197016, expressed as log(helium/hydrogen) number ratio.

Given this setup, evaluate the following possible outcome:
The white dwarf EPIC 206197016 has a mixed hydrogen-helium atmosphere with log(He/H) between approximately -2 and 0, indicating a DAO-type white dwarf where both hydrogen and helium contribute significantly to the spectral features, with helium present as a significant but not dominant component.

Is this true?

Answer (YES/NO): NO